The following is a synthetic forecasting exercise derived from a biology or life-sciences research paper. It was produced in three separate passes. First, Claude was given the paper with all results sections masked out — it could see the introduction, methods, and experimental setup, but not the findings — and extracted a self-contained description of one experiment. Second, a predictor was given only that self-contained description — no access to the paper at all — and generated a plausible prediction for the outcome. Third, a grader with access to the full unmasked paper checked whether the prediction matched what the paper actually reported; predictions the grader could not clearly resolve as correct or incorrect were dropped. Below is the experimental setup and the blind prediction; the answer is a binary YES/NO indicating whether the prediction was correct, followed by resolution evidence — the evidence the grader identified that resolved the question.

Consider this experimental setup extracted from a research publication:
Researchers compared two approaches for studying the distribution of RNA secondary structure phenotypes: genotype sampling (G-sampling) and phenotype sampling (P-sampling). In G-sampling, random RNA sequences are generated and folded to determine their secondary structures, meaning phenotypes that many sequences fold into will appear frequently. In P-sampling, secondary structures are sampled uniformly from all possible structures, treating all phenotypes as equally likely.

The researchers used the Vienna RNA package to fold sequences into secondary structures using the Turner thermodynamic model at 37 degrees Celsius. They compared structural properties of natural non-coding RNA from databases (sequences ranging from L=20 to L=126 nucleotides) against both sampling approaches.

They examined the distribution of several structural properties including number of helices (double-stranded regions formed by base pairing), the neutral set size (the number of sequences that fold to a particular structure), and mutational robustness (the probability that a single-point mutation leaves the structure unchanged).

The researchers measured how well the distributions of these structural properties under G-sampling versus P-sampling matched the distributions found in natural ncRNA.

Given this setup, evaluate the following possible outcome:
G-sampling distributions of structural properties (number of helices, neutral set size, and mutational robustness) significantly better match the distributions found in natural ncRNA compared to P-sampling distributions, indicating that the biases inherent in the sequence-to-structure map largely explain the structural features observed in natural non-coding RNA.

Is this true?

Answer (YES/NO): YES